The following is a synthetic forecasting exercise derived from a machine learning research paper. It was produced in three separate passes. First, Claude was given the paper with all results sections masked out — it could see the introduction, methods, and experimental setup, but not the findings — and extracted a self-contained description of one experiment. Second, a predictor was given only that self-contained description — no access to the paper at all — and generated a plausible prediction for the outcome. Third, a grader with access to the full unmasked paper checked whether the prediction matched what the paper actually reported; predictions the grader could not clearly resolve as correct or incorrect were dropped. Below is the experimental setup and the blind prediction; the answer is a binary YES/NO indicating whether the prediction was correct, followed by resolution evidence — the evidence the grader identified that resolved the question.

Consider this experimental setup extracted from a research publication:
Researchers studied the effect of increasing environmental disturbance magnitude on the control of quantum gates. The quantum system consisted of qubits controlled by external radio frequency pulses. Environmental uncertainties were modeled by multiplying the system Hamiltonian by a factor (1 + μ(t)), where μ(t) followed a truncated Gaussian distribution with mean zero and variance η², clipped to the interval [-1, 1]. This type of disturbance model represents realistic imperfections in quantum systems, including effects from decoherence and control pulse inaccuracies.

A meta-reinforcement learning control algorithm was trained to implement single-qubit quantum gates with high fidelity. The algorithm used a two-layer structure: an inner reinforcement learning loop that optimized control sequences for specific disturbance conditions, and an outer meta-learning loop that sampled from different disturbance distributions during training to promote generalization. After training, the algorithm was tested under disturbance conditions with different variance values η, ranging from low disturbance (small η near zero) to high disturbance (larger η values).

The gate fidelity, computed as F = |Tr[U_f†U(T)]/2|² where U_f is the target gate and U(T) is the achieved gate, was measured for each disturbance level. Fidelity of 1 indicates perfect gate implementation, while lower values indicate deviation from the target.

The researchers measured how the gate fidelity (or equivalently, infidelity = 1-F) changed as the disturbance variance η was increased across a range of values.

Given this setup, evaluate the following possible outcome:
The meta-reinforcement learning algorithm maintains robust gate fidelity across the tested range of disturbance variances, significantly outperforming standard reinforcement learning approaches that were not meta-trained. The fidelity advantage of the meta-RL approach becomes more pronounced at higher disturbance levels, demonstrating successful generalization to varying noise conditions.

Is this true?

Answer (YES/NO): YES